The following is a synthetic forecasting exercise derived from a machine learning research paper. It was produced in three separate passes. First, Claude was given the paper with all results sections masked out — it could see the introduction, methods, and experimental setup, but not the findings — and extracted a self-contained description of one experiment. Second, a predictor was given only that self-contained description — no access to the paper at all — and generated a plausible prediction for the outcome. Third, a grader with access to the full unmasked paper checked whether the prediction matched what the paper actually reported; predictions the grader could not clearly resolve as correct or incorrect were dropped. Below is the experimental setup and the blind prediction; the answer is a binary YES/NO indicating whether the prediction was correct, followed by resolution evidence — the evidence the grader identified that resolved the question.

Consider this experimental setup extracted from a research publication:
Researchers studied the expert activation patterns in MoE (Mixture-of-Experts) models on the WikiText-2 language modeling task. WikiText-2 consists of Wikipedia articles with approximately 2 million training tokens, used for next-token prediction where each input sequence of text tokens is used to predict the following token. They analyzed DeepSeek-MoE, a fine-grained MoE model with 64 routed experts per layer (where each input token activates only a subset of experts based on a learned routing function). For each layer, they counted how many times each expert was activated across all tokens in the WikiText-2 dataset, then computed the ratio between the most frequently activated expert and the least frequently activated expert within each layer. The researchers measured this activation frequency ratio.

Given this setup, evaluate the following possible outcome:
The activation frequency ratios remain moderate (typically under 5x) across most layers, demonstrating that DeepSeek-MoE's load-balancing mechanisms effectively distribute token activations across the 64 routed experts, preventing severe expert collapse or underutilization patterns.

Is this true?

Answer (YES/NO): NO